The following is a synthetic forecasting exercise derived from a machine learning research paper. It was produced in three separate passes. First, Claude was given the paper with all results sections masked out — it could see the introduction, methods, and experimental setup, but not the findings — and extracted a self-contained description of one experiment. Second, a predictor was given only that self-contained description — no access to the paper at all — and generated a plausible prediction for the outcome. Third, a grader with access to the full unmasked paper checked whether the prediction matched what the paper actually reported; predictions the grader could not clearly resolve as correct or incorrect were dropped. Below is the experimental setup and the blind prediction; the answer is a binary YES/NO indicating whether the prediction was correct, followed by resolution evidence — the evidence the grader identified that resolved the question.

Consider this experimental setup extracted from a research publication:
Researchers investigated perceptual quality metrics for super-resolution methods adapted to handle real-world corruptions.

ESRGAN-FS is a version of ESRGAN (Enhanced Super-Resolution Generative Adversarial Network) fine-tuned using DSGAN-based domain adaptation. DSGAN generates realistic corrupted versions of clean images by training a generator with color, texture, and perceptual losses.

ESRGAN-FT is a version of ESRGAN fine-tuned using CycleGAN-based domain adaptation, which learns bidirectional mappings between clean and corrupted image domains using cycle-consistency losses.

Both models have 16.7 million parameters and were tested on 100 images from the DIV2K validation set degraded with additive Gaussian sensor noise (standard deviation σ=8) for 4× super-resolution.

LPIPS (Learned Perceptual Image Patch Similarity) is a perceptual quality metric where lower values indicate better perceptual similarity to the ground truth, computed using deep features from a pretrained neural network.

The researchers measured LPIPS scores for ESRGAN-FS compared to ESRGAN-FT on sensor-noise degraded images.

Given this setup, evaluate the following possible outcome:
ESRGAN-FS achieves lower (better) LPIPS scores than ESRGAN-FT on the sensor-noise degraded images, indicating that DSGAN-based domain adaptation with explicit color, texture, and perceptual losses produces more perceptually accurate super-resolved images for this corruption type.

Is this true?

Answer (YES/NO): YES